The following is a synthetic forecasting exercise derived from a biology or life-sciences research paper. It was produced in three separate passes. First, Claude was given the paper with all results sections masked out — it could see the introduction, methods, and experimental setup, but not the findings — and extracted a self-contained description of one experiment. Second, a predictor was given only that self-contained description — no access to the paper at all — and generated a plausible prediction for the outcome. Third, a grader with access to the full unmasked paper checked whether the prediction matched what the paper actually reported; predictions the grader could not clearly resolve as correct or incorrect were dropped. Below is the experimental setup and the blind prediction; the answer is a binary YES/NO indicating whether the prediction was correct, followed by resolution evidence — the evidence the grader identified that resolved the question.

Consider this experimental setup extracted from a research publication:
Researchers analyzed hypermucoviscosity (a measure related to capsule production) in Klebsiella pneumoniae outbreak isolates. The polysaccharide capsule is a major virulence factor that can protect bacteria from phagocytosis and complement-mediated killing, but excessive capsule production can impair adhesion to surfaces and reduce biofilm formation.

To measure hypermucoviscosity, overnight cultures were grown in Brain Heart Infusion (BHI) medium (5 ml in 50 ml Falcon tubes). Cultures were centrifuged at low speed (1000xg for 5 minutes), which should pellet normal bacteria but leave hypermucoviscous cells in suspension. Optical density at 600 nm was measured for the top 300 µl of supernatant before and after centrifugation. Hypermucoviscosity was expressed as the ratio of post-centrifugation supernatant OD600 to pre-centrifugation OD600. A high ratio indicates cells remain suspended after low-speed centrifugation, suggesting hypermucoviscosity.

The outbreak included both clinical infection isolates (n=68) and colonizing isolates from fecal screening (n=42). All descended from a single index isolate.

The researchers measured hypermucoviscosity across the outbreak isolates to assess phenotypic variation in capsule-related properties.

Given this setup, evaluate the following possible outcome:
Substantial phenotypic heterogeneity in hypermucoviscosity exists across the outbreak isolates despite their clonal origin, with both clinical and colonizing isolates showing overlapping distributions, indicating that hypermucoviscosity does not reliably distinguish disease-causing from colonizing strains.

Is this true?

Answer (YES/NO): NO